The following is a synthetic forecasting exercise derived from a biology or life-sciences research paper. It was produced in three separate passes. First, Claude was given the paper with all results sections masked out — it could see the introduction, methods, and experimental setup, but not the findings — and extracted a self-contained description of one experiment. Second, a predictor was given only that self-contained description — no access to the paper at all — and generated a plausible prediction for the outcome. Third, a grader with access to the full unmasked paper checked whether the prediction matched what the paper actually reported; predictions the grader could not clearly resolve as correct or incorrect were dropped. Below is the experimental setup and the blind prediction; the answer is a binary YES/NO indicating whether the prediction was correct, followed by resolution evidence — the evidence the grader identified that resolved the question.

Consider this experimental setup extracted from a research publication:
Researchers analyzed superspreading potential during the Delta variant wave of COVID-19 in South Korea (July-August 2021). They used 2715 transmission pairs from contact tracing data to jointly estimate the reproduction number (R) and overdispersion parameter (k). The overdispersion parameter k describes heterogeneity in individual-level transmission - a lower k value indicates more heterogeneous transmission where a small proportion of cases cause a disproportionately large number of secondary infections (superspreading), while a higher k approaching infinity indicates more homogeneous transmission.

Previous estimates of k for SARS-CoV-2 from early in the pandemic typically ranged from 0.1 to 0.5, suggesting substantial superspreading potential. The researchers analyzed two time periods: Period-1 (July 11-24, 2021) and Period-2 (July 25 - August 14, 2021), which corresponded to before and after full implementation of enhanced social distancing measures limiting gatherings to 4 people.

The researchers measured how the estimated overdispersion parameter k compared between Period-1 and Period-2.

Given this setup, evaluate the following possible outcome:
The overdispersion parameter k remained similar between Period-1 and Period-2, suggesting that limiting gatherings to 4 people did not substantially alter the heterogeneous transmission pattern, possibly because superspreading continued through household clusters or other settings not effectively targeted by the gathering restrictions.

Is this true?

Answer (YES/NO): YES